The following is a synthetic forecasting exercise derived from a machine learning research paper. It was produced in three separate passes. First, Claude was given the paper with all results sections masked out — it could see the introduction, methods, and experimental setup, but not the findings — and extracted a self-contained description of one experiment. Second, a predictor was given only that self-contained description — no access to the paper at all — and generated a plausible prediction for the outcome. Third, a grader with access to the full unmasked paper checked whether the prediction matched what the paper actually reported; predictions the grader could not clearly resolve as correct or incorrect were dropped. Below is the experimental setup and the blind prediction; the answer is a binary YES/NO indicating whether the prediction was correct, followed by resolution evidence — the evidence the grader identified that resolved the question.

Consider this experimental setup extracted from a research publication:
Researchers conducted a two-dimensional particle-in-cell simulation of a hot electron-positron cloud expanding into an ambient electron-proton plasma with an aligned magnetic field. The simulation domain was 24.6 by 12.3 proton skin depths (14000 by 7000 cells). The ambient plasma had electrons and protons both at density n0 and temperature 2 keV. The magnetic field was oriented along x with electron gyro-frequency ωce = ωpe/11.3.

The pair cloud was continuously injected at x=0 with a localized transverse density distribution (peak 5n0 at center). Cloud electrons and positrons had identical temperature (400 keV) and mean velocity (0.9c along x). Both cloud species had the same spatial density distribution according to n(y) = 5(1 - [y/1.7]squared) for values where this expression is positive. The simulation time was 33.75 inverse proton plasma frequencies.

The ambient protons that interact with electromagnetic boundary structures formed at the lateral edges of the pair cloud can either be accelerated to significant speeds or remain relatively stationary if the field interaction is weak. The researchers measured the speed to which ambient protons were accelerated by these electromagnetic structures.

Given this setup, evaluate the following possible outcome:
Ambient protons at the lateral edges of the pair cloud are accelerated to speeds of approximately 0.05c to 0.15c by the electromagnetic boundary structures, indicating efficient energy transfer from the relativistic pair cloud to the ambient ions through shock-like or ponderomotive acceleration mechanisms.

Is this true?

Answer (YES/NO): YES